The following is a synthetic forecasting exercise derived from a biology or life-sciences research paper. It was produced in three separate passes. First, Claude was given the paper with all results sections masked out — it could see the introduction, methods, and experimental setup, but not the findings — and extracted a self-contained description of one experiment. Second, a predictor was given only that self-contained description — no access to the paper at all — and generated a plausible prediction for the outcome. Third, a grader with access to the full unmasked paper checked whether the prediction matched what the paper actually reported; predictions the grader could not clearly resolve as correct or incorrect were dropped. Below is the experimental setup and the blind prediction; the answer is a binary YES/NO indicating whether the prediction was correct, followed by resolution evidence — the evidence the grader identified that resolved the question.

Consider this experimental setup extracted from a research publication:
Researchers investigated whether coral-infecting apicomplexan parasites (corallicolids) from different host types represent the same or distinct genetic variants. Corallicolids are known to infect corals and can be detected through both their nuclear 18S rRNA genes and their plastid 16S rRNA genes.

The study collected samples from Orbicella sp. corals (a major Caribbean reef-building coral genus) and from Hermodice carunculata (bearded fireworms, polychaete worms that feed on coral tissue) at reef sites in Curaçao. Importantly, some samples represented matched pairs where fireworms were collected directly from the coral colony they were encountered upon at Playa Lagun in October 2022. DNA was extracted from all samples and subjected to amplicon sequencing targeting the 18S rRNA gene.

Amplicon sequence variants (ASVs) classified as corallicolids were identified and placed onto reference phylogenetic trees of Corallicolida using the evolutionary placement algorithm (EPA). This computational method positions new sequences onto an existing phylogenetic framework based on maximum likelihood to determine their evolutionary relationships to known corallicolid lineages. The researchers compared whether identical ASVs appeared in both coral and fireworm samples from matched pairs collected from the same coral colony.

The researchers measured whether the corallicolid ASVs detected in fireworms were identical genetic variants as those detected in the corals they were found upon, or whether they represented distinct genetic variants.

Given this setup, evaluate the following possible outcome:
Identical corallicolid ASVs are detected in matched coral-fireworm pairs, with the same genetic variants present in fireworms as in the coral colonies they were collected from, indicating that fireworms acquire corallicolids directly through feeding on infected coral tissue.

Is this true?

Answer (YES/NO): NO